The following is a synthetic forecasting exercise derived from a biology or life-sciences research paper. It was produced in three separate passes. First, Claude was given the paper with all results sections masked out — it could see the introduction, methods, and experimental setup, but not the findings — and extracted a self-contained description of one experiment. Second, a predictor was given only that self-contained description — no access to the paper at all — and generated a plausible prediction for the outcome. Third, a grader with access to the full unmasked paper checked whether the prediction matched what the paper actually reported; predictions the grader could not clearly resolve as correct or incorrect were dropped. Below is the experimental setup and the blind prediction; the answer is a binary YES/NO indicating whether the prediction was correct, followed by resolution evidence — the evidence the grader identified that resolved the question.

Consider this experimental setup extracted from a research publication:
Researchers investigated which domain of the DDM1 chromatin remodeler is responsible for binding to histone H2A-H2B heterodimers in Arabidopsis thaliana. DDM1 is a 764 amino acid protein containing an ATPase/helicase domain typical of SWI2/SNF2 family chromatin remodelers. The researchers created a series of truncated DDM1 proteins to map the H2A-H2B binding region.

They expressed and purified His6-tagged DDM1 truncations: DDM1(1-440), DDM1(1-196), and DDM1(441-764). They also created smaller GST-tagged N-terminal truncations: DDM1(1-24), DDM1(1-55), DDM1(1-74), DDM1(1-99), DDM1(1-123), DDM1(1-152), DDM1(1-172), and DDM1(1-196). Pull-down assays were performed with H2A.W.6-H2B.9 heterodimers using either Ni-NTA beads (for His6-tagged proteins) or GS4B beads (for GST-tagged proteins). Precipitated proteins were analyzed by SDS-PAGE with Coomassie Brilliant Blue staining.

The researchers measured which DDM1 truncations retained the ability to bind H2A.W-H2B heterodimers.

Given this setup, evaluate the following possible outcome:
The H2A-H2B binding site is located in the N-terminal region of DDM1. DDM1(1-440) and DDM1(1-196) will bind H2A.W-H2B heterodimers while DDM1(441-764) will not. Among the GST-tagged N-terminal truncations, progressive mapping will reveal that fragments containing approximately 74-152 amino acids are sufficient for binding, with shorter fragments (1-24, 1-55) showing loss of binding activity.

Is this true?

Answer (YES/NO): NO